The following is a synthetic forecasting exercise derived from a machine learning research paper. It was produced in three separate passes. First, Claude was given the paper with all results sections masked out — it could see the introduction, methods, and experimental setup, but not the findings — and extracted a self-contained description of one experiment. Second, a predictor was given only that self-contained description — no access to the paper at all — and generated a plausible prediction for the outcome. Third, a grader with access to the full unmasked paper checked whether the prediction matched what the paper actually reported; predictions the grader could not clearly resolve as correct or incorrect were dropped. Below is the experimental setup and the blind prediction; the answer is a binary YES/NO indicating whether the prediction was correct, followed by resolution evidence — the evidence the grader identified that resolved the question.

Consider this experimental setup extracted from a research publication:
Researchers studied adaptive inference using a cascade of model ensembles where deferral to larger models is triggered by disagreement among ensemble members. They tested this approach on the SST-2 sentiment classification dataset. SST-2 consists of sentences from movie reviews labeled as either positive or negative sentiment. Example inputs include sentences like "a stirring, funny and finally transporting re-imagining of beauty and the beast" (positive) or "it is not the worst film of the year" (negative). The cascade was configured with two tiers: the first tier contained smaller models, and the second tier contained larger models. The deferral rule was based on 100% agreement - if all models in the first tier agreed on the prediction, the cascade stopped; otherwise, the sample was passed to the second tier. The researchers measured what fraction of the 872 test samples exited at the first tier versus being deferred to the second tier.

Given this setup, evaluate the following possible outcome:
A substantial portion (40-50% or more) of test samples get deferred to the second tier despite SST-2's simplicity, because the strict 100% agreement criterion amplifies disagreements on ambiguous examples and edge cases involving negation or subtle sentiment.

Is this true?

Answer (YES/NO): NO